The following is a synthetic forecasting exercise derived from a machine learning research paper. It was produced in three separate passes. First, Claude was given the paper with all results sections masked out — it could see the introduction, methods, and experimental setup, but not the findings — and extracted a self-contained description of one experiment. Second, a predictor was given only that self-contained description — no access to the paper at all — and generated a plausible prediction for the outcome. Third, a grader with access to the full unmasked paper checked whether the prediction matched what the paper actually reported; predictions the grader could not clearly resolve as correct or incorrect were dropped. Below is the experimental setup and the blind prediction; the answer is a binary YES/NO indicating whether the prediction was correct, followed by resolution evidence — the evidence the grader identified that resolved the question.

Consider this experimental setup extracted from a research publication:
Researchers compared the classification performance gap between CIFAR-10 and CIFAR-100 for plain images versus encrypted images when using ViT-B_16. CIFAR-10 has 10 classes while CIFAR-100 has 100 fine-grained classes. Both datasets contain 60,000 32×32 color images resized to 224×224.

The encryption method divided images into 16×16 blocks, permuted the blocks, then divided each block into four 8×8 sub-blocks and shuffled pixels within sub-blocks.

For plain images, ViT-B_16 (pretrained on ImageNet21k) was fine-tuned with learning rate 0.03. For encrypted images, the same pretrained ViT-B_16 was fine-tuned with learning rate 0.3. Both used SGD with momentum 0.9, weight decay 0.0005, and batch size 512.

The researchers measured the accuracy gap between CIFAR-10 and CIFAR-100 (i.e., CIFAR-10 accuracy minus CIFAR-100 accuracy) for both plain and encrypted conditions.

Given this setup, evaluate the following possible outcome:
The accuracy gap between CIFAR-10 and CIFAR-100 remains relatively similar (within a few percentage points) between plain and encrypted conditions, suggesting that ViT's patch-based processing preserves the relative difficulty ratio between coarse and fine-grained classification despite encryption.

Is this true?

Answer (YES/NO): NO